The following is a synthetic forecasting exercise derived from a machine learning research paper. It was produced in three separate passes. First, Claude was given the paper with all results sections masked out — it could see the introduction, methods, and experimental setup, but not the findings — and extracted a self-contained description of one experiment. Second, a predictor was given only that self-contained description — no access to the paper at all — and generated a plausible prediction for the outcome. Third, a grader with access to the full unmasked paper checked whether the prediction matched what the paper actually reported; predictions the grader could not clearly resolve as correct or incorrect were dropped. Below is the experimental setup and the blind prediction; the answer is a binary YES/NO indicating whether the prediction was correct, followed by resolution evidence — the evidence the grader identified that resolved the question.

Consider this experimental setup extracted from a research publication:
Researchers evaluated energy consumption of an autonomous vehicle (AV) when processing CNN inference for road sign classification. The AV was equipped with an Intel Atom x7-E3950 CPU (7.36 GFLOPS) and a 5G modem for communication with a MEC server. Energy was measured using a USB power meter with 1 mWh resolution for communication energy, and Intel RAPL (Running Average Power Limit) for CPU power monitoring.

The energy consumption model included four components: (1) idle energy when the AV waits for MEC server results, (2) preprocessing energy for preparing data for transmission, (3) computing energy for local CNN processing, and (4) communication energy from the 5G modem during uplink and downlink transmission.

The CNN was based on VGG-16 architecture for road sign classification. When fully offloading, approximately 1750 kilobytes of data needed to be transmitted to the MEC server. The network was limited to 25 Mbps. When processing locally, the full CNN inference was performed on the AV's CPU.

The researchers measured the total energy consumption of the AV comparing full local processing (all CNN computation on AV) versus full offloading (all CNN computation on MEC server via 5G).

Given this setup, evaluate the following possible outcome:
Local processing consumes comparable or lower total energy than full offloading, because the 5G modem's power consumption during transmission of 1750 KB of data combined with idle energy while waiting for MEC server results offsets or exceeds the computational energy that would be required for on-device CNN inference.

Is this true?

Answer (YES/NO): NO